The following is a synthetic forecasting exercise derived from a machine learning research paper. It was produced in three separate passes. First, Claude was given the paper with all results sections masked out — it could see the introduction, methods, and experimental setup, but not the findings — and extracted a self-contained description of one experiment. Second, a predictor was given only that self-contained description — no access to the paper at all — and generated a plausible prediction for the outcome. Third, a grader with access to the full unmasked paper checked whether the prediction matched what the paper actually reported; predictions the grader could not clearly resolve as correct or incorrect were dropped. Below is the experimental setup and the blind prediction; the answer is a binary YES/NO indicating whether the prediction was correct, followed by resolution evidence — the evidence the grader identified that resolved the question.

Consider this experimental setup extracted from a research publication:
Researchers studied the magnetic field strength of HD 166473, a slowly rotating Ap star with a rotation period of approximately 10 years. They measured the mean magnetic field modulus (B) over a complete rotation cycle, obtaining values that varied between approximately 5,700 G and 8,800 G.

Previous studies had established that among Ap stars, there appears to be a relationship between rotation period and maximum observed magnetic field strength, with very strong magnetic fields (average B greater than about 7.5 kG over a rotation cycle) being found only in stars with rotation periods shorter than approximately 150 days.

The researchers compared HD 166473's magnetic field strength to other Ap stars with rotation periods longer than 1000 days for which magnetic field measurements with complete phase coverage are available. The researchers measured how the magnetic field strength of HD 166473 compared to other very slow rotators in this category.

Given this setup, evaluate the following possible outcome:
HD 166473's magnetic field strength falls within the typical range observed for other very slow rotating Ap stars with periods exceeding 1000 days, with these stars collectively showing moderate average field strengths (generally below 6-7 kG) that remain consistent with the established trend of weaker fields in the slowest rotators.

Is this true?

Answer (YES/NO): NO